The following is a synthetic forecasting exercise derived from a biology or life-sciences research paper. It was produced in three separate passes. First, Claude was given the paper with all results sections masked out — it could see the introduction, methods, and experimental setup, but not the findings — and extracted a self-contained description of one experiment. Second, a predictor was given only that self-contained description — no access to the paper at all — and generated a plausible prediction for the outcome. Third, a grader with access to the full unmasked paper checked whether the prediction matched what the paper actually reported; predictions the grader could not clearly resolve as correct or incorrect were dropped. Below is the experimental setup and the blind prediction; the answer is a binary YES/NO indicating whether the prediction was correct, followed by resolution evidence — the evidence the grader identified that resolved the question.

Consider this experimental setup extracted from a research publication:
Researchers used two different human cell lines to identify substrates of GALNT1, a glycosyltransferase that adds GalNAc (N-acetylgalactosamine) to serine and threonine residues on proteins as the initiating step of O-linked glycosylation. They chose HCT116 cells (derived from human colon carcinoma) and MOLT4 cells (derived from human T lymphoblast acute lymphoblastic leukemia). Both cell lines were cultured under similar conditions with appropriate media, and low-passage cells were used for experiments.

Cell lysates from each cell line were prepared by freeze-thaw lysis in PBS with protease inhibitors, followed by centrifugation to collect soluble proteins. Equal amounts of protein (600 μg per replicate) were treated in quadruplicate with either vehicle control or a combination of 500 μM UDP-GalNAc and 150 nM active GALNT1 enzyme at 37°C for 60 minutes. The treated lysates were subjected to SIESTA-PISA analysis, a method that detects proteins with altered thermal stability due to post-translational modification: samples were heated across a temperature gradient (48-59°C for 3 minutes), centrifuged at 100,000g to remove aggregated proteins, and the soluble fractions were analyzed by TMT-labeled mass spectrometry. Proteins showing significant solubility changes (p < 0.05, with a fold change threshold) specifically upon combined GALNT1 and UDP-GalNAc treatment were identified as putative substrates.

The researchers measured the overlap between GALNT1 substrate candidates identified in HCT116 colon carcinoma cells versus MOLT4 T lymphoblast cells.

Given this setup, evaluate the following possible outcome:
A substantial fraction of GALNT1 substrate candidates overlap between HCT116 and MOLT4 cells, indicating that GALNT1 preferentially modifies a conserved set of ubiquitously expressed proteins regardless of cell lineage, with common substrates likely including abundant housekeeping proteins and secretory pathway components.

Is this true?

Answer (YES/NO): NO